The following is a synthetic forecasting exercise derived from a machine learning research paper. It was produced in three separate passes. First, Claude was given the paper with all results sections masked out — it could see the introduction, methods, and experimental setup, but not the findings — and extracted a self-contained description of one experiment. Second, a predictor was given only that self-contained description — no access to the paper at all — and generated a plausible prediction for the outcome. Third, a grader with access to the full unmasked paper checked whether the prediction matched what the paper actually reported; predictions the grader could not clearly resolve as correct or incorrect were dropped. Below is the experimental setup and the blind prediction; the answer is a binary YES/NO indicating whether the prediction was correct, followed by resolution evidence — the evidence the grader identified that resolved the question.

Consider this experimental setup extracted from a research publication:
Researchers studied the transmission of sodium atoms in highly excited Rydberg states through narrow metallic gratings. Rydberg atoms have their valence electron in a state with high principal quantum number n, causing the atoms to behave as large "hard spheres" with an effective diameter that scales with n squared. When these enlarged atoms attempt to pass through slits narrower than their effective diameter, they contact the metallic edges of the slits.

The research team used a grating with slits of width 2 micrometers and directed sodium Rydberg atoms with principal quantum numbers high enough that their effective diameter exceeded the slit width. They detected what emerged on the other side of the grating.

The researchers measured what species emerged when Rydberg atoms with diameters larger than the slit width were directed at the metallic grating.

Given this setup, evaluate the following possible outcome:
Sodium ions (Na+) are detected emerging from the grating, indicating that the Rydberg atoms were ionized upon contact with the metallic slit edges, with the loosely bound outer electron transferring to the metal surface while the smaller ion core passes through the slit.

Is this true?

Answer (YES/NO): YES